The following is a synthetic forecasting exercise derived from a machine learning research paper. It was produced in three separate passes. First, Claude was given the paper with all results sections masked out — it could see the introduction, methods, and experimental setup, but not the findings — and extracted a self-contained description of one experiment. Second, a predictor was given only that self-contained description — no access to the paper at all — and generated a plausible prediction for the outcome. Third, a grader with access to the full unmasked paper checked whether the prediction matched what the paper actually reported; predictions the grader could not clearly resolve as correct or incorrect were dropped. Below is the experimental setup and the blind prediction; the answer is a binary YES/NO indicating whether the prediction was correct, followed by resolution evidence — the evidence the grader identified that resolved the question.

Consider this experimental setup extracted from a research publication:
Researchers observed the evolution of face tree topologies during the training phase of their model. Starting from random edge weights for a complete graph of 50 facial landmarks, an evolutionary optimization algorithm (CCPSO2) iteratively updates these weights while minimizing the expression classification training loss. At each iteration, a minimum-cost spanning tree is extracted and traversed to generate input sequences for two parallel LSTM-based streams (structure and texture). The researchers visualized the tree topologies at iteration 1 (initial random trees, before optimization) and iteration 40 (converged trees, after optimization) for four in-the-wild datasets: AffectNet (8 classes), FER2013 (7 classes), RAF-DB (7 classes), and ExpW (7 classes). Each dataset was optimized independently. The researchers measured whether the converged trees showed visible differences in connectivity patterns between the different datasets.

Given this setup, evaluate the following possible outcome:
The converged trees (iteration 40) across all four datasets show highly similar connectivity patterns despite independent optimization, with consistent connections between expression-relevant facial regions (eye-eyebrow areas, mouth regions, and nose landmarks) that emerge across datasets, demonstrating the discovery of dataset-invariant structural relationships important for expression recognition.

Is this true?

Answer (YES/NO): NO